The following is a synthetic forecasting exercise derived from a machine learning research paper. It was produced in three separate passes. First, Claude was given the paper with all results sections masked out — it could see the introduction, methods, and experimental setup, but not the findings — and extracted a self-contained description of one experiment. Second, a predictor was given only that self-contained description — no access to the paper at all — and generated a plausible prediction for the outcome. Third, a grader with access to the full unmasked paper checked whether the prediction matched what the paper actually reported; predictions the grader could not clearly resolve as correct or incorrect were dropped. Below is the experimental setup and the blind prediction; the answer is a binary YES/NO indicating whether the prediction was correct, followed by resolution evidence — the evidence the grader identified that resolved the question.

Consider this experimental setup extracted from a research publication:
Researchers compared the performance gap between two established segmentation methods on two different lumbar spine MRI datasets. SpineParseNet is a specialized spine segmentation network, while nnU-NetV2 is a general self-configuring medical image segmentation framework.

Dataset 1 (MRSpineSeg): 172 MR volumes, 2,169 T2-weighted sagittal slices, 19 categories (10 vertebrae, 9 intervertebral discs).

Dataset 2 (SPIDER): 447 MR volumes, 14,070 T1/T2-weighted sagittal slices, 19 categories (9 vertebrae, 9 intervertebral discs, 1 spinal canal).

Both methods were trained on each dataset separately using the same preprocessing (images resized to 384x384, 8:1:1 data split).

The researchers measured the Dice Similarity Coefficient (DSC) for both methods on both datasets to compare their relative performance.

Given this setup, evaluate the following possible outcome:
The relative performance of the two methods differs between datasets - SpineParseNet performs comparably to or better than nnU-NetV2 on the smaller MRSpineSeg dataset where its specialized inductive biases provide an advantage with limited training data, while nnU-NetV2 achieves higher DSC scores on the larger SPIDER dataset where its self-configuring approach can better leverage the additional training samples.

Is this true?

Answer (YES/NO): YES